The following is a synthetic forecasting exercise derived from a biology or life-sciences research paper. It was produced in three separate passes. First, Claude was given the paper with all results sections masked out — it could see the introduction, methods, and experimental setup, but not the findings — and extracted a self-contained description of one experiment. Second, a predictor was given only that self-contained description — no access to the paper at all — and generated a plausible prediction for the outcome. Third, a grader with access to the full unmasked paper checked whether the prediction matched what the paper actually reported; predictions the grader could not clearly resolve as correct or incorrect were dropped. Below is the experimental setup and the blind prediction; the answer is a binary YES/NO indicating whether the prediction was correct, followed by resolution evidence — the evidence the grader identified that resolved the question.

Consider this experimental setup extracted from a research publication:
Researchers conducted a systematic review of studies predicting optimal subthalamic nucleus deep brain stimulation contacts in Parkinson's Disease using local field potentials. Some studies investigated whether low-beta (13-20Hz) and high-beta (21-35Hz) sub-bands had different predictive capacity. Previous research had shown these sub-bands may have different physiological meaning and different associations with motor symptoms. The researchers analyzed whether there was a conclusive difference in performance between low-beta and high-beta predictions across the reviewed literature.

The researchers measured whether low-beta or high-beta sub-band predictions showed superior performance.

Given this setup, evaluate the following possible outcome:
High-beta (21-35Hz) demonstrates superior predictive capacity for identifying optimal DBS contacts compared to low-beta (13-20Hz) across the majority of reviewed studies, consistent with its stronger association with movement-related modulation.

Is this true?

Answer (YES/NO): NO